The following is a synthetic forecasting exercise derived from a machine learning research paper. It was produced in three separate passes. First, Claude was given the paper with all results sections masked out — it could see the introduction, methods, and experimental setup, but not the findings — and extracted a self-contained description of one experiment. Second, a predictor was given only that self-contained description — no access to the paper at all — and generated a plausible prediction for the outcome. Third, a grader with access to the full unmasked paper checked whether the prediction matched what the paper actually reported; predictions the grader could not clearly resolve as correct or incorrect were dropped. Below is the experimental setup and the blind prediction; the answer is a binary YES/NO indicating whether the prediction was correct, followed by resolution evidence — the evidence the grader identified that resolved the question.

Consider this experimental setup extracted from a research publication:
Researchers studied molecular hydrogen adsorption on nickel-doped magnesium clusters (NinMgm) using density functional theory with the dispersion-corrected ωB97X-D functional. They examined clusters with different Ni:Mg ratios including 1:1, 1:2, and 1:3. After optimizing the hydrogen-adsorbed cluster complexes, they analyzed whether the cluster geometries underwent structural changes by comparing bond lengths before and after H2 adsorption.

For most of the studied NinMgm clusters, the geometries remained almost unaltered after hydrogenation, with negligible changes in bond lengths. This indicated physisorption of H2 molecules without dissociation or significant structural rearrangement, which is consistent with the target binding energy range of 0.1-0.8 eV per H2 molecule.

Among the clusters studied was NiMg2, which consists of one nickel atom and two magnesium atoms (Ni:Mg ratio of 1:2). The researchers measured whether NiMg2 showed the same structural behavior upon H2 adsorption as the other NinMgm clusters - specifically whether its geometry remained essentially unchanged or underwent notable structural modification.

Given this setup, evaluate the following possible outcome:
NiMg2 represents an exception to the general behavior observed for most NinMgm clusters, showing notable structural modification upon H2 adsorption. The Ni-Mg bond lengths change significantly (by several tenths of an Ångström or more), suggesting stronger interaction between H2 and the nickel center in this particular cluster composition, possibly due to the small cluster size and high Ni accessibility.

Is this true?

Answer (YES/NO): YES